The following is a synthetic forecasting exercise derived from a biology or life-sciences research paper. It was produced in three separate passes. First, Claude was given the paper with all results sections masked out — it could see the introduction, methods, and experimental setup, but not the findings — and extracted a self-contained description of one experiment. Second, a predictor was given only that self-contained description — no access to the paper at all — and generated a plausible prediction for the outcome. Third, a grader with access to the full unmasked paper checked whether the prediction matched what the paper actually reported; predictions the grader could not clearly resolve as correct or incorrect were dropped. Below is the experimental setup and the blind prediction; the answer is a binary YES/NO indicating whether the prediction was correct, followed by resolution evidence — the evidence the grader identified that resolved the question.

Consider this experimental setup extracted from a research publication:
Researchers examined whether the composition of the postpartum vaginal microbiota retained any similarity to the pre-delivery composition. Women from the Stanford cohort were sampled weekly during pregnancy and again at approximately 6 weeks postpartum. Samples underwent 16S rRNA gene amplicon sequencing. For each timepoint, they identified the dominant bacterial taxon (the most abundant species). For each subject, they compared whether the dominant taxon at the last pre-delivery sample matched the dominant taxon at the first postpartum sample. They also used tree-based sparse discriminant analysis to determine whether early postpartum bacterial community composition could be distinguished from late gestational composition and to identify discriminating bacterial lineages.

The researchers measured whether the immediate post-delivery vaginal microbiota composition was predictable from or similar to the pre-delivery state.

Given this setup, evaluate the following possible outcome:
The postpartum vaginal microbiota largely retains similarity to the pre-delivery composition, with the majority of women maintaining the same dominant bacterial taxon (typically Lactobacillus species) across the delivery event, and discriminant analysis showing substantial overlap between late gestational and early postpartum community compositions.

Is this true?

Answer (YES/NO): NO